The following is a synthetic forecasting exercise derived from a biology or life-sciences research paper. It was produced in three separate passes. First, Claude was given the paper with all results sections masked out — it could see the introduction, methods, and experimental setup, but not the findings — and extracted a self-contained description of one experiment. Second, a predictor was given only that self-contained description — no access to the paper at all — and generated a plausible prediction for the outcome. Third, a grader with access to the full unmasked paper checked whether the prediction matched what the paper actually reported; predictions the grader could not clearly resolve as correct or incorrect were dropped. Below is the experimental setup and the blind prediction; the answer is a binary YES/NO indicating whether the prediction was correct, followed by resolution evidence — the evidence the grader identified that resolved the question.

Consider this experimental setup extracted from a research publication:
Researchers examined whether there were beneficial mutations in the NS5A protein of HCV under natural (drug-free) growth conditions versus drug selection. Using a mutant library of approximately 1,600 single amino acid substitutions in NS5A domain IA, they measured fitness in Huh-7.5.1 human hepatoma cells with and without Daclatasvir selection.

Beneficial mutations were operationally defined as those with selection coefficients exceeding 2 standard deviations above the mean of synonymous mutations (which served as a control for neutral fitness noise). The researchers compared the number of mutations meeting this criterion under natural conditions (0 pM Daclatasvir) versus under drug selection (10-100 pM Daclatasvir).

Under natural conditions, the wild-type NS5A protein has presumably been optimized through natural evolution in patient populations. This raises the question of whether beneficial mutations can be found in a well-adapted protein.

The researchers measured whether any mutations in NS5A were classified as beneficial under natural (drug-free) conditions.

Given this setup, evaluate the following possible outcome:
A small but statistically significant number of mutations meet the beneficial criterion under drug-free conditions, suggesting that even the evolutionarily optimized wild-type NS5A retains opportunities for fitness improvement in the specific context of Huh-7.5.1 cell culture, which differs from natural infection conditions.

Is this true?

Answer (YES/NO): NO